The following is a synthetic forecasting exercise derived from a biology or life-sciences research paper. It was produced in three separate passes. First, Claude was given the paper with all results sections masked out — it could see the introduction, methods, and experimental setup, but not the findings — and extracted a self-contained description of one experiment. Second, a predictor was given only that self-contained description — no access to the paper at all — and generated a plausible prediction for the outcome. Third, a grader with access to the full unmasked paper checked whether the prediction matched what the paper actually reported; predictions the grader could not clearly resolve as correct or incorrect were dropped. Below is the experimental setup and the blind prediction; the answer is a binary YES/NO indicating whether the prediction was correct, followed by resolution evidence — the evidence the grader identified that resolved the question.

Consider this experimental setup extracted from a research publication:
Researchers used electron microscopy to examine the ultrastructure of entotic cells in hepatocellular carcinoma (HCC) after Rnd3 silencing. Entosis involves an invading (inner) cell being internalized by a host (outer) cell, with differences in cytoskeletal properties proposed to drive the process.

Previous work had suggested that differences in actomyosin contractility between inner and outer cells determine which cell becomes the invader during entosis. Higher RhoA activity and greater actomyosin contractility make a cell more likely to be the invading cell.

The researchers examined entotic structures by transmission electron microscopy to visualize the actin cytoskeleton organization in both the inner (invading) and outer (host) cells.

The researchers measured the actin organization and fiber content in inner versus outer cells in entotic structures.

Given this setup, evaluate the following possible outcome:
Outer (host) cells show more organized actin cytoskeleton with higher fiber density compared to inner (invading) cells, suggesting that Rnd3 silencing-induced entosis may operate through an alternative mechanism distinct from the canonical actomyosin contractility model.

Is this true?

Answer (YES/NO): NO